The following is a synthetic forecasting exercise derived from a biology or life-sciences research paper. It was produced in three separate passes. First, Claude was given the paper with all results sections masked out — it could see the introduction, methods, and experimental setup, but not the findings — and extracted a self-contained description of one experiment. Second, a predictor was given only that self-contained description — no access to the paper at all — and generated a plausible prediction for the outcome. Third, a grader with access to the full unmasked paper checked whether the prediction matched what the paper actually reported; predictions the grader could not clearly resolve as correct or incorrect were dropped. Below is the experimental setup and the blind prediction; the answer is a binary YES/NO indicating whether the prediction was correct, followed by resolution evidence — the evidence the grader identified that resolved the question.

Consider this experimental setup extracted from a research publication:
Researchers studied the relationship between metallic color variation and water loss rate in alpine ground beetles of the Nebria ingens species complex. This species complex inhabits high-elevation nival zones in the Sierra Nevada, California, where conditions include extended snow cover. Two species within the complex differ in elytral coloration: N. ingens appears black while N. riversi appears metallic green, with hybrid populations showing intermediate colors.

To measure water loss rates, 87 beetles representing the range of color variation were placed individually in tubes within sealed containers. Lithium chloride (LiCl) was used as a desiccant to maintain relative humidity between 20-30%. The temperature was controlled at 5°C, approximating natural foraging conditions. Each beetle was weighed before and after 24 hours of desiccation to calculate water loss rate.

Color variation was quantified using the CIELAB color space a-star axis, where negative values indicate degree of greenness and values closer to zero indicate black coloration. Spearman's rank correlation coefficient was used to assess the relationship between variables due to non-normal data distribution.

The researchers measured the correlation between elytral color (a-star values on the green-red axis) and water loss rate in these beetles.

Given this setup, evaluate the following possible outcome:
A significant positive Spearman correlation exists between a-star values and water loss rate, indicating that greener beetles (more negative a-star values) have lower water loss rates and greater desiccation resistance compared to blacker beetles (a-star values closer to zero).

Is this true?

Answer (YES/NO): NO